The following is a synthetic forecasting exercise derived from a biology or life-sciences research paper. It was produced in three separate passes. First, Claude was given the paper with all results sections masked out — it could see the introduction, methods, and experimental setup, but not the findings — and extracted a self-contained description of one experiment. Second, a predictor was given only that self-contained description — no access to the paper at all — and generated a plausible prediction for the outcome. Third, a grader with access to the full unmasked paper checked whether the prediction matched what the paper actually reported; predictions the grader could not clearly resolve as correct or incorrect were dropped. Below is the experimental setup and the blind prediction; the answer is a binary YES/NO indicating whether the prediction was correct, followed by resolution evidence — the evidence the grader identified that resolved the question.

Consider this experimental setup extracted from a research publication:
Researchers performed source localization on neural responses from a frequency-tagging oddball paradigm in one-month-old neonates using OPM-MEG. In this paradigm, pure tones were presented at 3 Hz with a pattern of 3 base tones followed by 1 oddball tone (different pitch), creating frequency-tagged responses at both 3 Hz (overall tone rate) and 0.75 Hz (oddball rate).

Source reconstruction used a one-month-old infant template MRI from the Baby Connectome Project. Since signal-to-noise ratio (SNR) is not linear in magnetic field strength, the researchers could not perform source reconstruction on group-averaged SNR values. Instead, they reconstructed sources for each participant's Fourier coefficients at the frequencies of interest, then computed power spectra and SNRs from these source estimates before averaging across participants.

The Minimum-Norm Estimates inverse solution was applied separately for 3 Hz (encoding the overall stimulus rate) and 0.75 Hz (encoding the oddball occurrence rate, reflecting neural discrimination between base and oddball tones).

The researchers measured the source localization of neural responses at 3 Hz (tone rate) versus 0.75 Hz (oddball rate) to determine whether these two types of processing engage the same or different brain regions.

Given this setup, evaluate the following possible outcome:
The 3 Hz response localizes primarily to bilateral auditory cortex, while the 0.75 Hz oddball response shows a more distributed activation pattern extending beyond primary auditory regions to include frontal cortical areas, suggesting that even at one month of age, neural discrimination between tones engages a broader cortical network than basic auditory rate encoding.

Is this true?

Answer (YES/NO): NO